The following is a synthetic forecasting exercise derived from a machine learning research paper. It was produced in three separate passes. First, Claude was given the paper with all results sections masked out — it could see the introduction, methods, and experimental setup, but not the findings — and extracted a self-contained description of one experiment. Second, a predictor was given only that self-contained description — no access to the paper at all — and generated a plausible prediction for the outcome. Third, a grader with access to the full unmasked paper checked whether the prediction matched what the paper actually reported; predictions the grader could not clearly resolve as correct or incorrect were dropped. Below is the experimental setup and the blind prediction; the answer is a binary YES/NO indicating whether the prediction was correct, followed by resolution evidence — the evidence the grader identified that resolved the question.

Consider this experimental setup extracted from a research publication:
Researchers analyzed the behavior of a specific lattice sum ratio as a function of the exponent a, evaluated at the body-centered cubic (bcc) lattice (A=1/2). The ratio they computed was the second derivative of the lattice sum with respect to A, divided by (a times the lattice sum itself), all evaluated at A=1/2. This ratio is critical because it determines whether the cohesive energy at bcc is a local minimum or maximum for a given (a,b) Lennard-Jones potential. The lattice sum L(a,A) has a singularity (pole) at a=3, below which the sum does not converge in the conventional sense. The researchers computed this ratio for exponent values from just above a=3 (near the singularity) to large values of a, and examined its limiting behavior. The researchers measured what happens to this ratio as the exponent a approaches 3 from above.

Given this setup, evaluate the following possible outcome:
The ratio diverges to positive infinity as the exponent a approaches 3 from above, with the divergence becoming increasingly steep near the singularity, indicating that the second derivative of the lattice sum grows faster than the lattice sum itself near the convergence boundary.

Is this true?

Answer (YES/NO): NO